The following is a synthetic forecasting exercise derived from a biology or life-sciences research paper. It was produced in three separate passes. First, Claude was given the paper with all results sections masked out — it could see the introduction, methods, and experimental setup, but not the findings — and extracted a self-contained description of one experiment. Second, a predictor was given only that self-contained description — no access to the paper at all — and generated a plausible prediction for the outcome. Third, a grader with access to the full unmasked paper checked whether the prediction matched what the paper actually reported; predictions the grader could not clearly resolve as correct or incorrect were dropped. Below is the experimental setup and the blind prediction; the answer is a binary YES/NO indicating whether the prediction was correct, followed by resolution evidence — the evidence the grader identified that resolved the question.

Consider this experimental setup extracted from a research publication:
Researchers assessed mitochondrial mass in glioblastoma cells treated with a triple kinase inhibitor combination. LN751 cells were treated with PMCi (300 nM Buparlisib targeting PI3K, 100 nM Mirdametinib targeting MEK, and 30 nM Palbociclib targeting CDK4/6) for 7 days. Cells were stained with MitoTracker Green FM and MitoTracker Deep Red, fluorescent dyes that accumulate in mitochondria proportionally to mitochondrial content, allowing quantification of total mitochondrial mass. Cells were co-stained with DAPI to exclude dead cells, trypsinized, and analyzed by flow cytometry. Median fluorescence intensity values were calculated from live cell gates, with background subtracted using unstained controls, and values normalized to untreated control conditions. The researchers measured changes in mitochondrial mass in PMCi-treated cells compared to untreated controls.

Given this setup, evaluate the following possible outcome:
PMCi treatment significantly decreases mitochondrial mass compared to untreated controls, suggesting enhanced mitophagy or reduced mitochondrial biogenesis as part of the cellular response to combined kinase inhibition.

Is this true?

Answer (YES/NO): NO